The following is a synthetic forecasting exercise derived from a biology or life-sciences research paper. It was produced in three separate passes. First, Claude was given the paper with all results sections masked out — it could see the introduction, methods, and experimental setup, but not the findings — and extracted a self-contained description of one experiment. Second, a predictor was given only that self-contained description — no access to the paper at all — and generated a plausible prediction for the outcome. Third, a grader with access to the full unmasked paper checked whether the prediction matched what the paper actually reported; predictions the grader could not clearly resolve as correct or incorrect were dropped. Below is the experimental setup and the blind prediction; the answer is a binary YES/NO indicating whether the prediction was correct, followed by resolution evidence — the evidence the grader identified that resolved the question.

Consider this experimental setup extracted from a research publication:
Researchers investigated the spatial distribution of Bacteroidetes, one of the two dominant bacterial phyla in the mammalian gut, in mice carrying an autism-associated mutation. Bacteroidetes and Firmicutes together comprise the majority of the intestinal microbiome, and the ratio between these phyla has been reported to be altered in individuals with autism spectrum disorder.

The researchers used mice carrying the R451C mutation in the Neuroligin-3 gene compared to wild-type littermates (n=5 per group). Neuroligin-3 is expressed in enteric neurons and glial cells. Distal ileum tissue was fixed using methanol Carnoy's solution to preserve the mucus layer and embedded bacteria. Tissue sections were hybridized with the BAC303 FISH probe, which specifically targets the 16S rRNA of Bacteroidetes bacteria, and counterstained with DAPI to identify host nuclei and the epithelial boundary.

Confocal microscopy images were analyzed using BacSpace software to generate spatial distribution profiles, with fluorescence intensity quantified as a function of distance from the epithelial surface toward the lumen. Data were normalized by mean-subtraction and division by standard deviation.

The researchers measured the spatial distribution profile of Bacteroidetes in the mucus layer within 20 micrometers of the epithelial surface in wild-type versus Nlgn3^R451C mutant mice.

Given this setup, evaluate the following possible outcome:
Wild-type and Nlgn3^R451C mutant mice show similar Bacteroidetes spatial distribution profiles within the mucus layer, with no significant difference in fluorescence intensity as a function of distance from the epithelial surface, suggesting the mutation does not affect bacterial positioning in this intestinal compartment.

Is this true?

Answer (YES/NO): NO